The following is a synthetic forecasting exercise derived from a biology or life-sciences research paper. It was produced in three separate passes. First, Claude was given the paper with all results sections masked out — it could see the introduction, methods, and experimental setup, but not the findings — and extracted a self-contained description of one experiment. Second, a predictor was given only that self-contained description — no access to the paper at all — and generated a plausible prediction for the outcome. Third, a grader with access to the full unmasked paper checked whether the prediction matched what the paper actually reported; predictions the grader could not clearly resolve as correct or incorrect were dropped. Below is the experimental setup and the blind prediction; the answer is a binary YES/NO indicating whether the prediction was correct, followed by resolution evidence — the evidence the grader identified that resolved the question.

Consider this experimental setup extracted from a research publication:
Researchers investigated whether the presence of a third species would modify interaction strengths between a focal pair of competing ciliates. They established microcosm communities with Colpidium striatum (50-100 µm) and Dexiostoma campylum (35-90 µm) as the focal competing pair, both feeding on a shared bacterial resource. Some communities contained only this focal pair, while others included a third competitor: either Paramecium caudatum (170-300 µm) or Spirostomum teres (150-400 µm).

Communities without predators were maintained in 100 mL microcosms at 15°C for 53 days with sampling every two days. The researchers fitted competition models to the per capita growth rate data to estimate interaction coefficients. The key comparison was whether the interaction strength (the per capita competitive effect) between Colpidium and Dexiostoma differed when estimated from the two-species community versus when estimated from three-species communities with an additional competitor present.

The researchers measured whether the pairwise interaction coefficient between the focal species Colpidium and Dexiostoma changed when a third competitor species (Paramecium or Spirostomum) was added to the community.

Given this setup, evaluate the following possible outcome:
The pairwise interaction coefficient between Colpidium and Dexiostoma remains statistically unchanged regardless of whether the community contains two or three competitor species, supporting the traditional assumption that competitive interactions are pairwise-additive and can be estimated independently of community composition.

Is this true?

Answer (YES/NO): NO